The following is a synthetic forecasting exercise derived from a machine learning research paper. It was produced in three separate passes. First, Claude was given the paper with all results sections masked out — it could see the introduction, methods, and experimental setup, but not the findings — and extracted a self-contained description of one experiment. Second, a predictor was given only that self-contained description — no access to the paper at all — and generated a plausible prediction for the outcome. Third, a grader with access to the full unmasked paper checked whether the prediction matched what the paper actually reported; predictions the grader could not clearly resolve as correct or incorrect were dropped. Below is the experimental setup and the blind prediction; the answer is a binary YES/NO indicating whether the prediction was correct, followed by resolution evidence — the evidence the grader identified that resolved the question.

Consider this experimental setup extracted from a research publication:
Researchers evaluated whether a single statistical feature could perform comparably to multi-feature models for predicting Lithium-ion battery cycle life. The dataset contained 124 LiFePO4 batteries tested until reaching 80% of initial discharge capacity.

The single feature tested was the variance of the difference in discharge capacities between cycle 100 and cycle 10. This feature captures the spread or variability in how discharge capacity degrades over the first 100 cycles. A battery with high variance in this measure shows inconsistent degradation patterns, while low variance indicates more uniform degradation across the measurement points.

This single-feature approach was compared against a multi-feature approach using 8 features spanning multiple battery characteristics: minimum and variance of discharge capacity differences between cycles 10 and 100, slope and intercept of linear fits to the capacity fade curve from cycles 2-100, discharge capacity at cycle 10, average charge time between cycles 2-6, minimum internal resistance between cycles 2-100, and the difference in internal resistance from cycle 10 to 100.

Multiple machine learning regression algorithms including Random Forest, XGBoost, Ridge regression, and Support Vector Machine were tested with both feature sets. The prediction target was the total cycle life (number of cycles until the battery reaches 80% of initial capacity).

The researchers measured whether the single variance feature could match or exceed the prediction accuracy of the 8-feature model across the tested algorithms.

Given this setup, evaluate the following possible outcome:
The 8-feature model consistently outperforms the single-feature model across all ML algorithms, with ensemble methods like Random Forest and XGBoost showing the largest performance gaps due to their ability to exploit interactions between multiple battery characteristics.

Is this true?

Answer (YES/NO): NO